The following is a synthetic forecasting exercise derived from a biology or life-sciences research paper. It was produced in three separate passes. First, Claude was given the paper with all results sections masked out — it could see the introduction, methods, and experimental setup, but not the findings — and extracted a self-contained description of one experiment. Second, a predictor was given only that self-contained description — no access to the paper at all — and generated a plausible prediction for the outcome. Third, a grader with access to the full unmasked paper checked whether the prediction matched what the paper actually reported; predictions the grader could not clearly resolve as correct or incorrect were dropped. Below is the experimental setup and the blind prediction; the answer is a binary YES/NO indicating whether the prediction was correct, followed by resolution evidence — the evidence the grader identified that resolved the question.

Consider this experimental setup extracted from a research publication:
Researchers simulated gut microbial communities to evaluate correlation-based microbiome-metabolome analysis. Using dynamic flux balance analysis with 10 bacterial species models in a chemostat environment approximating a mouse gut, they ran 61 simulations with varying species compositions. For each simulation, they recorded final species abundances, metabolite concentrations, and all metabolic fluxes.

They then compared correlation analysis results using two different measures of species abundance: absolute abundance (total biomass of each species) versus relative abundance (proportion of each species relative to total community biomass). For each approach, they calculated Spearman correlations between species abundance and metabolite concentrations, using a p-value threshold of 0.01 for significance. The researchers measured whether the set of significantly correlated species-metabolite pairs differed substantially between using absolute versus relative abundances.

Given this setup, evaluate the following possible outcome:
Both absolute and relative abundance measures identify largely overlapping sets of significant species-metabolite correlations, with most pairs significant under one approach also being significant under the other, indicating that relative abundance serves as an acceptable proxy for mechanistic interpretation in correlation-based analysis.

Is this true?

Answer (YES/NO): YES